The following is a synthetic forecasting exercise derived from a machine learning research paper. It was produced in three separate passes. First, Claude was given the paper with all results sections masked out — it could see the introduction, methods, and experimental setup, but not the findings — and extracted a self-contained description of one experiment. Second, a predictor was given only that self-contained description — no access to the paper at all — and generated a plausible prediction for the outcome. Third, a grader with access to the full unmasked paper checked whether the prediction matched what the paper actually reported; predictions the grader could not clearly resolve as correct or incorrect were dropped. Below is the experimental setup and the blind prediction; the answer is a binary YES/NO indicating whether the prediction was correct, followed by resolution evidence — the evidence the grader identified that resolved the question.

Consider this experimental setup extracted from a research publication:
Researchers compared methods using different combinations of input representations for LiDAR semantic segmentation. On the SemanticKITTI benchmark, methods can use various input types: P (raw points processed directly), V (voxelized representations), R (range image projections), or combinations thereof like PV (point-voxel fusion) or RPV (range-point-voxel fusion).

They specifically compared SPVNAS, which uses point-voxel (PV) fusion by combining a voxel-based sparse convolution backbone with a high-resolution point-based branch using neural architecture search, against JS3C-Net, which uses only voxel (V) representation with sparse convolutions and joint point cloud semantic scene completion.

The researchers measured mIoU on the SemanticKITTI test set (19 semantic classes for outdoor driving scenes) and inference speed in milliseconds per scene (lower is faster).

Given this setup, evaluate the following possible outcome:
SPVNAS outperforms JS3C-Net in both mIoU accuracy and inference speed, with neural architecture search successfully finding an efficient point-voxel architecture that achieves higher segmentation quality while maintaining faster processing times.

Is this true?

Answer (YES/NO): YES